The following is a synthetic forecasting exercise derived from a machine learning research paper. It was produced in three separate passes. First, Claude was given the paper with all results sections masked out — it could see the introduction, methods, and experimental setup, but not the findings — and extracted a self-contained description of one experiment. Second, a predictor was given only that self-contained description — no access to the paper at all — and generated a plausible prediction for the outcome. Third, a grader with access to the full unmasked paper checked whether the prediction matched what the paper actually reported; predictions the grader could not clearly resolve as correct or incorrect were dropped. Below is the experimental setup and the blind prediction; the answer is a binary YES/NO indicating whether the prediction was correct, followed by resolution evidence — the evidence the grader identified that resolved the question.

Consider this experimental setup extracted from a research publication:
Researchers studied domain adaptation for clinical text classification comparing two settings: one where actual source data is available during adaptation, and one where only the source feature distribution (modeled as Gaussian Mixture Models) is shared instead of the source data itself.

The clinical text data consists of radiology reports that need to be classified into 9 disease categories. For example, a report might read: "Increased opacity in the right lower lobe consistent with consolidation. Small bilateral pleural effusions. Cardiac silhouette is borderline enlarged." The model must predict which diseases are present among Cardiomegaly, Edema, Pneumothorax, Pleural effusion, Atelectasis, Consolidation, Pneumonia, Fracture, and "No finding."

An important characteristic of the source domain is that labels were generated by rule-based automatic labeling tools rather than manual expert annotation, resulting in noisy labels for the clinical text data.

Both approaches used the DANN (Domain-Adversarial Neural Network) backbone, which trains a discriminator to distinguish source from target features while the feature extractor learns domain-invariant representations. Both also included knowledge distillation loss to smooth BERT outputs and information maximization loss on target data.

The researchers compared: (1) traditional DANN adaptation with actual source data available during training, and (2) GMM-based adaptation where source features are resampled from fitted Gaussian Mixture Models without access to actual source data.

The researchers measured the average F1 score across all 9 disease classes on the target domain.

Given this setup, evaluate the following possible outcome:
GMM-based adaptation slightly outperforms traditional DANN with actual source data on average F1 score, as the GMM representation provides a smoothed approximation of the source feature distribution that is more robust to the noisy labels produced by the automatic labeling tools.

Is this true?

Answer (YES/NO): YES